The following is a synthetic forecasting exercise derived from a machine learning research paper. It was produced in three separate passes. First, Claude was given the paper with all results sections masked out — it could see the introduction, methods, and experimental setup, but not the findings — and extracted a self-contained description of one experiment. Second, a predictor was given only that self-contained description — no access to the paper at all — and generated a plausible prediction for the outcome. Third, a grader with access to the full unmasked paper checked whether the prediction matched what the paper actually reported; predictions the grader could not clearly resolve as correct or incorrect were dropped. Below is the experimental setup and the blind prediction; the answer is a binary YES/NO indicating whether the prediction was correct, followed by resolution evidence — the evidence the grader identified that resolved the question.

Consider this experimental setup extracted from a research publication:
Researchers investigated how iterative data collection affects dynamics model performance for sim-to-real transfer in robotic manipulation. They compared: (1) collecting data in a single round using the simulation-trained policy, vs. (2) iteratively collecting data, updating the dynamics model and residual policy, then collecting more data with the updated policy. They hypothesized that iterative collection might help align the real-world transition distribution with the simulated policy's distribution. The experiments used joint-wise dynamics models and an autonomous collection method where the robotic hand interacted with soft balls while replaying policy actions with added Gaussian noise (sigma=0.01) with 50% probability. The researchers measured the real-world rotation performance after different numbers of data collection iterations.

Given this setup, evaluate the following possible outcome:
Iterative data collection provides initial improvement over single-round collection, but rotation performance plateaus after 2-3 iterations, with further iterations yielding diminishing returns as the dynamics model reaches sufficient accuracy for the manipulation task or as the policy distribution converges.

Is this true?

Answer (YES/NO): NO